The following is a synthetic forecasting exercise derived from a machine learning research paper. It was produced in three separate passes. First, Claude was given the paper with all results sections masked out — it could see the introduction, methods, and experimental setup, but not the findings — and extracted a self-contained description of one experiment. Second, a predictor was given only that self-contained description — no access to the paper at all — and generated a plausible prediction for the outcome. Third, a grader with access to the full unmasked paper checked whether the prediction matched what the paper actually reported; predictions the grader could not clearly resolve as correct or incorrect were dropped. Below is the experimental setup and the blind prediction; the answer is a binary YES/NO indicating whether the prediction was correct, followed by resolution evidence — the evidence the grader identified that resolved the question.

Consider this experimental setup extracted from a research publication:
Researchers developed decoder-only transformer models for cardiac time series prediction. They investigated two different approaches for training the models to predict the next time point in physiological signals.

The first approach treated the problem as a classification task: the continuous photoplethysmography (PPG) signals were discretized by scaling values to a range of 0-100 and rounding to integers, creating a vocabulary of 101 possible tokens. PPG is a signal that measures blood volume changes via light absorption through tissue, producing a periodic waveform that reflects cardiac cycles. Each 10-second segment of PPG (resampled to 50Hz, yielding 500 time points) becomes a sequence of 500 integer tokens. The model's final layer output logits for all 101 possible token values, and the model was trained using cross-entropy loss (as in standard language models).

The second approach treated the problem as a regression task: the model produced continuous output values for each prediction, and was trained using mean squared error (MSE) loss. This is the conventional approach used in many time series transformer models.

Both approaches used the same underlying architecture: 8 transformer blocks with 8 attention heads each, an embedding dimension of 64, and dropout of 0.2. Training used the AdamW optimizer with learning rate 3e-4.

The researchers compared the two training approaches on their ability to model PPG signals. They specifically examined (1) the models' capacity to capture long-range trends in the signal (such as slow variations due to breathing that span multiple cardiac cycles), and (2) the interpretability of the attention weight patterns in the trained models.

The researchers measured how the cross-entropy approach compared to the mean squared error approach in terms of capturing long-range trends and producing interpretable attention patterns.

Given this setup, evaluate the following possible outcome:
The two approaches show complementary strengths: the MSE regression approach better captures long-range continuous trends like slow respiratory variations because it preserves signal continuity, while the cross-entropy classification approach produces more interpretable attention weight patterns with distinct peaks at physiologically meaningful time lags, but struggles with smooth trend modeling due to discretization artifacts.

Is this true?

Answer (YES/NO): NO